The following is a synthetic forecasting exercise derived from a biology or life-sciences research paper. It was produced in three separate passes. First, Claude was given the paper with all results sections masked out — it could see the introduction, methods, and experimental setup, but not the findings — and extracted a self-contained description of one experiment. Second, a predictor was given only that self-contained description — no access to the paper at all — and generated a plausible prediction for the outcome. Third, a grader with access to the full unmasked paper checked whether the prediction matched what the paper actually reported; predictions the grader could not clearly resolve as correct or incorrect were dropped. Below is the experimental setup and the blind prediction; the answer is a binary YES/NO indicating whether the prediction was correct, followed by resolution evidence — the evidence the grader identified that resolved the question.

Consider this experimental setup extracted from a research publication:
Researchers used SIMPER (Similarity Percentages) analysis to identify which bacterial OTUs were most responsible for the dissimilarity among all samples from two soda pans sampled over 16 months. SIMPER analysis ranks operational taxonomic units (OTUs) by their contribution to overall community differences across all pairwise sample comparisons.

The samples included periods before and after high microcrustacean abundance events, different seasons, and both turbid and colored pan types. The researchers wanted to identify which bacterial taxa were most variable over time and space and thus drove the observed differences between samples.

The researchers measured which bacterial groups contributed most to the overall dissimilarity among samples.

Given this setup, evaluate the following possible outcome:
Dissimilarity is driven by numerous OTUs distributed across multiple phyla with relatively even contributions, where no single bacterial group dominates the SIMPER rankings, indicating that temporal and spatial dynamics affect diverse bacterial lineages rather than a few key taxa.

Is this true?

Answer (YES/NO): NO